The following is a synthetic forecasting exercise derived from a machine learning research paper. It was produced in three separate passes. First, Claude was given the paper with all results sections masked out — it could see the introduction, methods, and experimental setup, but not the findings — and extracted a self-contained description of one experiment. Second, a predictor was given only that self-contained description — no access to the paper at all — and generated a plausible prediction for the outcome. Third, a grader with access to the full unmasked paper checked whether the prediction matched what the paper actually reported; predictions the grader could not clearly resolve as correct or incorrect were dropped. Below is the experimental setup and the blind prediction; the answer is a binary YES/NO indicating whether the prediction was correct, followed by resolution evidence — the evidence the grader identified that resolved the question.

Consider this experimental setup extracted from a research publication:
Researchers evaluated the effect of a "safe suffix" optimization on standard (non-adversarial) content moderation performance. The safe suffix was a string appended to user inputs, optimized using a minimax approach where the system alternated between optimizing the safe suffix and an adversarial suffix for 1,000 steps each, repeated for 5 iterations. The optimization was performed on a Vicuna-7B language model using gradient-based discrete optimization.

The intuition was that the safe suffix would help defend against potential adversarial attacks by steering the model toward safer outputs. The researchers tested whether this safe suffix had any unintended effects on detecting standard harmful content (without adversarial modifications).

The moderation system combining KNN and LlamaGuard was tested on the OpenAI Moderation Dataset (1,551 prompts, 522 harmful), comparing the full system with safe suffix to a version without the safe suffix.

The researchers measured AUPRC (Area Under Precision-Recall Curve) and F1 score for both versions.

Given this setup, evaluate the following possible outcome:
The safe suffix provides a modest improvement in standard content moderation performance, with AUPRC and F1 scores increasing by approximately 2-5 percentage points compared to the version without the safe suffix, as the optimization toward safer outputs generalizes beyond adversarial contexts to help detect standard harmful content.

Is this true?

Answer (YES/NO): NO